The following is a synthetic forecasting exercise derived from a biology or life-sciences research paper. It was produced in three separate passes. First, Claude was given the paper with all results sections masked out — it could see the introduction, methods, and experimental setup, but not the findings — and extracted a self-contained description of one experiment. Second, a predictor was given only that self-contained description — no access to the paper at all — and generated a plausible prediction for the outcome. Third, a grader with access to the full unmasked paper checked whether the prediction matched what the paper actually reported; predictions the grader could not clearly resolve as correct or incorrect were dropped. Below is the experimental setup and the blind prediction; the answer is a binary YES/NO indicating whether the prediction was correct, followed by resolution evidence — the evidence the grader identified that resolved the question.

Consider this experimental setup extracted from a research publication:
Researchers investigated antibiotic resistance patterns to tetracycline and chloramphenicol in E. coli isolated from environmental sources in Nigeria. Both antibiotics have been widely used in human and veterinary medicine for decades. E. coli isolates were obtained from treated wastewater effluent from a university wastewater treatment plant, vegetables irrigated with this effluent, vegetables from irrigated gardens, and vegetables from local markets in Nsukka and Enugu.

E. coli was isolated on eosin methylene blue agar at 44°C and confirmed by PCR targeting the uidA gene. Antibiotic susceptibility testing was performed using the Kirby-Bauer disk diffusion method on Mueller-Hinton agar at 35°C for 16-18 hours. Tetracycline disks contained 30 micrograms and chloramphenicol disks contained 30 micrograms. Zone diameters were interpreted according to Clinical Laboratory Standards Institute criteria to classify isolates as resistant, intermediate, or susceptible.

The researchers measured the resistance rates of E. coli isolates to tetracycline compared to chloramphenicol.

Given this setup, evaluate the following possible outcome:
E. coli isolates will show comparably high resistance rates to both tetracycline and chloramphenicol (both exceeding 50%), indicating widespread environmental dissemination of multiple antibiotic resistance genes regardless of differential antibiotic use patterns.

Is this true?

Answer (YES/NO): NO